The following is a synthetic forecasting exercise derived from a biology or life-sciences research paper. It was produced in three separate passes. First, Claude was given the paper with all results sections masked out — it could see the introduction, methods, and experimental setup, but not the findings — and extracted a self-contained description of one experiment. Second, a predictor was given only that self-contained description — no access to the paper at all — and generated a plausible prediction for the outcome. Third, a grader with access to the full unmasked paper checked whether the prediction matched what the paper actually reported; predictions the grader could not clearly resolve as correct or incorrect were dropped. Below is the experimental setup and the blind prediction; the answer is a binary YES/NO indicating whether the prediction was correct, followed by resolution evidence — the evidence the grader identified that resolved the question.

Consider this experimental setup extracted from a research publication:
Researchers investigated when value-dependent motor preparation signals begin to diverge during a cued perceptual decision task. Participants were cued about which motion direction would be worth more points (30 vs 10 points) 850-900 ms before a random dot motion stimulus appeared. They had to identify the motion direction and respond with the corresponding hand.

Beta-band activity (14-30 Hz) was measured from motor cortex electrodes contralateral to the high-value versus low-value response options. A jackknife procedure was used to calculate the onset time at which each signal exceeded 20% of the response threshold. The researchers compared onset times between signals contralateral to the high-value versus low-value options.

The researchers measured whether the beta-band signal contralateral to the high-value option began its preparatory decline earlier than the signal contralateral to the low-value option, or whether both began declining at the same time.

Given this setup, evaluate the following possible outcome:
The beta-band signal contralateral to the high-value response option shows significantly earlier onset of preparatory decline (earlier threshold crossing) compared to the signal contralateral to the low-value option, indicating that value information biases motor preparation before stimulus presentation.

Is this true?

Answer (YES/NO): YES